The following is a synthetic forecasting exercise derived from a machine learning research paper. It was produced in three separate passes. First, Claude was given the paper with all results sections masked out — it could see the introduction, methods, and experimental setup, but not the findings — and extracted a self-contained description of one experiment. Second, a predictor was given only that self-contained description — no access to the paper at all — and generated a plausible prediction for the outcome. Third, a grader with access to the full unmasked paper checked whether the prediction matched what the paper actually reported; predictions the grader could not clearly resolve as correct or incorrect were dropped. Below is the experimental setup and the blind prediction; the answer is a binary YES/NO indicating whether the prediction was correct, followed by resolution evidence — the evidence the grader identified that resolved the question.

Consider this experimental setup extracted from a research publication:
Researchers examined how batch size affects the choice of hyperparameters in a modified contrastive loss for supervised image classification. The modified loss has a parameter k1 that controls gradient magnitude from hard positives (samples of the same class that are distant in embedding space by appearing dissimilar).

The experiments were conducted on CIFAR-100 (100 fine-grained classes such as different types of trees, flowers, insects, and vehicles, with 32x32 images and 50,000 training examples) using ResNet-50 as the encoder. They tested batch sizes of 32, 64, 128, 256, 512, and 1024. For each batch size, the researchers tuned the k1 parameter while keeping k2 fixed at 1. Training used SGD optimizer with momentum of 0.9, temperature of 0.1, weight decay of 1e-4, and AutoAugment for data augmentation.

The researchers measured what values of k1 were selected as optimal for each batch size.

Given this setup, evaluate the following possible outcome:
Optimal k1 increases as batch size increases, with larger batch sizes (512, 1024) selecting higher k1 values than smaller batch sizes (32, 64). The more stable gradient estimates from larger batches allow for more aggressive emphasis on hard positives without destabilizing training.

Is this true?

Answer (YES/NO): NO